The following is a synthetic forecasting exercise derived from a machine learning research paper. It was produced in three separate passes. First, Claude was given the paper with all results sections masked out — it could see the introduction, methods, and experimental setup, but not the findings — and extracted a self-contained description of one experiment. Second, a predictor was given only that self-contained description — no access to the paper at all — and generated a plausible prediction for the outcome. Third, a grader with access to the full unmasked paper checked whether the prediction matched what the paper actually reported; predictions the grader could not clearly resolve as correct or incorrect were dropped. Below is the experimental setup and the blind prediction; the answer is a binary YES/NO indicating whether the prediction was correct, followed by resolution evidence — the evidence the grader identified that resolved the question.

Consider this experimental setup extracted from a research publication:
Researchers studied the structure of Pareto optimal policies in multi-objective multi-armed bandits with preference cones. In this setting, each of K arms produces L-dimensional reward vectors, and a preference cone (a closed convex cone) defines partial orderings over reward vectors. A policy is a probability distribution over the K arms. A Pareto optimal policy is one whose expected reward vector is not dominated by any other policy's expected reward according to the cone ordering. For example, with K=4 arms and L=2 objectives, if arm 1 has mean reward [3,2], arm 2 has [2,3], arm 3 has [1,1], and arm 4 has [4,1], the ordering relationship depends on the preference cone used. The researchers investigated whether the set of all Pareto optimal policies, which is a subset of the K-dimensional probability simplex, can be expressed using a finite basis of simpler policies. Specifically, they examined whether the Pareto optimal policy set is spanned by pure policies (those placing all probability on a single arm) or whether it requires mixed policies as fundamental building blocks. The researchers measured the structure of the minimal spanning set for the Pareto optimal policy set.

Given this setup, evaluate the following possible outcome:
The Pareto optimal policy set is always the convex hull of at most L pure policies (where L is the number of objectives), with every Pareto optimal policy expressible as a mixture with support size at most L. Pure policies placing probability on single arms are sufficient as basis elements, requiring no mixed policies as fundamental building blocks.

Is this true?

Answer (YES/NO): NO